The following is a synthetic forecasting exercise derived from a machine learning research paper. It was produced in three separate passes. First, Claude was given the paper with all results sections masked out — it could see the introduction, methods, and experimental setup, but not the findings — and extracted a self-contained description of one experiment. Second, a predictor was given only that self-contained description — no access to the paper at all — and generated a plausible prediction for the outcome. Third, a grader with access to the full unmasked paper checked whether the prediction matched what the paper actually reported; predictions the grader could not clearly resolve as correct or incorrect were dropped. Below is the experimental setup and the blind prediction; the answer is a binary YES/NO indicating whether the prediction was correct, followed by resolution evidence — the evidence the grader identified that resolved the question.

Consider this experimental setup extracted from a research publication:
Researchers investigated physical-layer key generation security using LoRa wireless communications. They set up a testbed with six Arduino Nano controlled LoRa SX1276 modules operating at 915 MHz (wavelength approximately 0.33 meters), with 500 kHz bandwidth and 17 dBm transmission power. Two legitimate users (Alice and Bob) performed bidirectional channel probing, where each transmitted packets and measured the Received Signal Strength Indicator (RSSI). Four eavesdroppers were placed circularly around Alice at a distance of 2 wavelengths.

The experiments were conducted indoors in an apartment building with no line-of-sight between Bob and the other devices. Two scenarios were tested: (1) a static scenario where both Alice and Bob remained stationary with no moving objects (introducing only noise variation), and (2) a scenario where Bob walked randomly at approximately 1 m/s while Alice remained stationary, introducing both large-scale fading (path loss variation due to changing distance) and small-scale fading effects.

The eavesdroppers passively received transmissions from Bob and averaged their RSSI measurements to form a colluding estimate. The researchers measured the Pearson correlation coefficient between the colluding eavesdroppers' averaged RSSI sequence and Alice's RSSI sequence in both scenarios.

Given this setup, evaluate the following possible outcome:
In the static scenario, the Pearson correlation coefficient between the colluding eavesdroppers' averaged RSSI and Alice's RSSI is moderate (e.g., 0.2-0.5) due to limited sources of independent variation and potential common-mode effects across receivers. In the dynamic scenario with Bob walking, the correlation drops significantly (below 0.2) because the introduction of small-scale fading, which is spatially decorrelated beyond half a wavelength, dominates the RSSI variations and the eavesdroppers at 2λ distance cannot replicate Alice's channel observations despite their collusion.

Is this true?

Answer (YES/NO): NO